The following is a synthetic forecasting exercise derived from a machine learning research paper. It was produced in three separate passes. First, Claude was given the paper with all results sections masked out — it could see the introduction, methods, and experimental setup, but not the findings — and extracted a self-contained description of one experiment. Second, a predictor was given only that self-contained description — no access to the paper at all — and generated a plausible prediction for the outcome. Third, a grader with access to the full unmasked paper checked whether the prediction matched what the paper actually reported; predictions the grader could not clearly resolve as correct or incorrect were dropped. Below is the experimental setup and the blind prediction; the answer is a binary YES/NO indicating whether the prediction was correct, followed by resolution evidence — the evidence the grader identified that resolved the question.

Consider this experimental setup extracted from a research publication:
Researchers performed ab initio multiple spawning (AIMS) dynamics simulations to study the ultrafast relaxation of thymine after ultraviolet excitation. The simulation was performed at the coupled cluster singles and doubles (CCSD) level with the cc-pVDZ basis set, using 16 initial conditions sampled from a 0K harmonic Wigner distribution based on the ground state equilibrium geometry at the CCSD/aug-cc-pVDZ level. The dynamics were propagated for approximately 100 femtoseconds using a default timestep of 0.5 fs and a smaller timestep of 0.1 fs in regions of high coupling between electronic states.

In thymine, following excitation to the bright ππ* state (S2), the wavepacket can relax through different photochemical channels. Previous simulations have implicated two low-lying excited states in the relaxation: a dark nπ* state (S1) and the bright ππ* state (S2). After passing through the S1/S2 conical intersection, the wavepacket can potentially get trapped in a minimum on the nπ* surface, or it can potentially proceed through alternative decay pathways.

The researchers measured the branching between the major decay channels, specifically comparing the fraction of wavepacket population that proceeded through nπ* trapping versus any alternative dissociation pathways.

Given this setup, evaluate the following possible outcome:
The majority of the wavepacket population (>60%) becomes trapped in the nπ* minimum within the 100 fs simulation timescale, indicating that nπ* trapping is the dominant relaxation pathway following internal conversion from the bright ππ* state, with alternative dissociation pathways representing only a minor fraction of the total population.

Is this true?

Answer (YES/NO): YES